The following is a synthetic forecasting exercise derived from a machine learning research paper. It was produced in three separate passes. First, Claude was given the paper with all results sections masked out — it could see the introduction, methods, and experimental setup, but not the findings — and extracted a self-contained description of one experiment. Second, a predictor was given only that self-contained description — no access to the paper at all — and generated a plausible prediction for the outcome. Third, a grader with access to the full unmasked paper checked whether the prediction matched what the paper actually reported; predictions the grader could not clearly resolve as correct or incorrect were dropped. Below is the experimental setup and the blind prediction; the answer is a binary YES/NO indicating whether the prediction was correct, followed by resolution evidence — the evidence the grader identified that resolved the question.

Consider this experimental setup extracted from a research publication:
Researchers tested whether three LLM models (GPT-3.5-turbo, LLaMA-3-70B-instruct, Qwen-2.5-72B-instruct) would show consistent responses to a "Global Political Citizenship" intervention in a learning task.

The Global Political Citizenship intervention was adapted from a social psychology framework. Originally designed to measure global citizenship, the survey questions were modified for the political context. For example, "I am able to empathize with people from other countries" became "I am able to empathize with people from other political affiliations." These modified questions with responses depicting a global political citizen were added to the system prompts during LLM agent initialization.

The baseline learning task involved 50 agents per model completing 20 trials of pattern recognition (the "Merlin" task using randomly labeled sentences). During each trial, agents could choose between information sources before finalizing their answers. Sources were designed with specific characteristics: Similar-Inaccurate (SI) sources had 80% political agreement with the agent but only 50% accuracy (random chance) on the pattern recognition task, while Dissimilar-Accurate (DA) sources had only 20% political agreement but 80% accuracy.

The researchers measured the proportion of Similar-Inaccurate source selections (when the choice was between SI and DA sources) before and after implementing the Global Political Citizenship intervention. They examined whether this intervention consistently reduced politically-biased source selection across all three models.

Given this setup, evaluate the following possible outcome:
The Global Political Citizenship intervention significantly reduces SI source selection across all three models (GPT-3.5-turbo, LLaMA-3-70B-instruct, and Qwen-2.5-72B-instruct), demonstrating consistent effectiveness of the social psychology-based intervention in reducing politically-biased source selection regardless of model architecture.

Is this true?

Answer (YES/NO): NO